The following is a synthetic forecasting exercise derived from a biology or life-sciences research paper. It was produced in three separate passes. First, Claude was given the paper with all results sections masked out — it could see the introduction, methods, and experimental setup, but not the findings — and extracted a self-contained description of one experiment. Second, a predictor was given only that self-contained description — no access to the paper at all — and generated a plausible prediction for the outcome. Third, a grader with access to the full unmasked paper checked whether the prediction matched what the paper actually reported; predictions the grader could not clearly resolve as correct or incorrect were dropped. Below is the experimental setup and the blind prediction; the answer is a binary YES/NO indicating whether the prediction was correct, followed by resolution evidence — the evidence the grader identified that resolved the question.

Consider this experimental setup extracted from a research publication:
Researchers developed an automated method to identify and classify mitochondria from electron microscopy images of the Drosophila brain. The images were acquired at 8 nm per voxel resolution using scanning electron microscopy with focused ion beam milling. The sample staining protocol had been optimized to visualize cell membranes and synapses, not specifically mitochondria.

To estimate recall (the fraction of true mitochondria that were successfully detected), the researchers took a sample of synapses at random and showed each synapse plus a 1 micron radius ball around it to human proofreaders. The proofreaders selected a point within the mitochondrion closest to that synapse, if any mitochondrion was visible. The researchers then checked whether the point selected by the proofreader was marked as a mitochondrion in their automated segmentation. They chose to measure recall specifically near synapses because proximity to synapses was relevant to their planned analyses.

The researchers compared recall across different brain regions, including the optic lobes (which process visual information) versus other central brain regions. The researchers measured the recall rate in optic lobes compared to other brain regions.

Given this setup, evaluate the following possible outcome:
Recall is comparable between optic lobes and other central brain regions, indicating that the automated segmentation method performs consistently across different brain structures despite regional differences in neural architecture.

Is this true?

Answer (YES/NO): NO